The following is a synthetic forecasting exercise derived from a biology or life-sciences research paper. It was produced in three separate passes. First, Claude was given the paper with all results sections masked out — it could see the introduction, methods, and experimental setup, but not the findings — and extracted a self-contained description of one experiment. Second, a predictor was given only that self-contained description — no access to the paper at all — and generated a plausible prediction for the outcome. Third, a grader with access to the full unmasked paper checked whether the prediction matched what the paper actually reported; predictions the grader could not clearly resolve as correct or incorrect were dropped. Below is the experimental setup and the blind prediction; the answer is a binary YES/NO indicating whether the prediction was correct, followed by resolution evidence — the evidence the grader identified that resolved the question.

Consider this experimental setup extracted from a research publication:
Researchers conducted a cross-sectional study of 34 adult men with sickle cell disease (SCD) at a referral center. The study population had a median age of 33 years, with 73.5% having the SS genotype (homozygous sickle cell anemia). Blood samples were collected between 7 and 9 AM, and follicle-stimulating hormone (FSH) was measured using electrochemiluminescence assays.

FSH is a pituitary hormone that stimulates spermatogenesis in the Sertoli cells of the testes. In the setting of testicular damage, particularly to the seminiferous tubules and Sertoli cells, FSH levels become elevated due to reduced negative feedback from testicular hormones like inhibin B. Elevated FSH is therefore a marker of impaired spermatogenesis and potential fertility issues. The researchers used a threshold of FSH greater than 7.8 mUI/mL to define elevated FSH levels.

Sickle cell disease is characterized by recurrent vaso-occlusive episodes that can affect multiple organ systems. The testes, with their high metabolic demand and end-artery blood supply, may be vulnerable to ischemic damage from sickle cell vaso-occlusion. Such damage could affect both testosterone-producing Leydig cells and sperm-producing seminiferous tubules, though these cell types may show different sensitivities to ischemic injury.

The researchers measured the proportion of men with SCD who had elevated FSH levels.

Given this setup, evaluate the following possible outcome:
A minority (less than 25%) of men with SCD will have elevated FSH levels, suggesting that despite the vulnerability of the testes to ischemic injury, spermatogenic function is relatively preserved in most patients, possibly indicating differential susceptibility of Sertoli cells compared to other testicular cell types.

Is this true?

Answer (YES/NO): NO